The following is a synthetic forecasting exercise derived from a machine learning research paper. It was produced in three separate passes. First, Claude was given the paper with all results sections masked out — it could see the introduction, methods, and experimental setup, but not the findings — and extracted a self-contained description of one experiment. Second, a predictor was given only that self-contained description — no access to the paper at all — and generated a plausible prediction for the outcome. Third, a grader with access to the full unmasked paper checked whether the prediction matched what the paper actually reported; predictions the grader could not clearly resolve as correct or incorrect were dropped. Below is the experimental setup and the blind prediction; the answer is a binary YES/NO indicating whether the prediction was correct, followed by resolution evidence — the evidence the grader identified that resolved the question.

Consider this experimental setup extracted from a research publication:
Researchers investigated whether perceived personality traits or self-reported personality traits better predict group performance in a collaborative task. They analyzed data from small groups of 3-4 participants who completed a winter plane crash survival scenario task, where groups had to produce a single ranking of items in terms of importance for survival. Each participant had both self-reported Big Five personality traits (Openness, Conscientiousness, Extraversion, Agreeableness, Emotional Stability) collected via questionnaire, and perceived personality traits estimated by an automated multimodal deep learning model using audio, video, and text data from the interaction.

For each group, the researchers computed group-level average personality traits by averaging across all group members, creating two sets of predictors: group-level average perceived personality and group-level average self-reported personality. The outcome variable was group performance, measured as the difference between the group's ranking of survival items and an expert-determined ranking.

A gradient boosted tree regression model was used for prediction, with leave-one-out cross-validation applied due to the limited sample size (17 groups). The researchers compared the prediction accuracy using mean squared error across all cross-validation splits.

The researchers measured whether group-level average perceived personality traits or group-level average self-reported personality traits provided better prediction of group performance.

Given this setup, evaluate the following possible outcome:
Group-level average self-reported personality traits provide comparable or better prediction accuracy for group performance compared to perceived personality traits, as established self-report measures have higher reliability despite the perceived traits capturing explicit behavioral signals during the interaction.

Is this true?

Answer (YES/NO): NO